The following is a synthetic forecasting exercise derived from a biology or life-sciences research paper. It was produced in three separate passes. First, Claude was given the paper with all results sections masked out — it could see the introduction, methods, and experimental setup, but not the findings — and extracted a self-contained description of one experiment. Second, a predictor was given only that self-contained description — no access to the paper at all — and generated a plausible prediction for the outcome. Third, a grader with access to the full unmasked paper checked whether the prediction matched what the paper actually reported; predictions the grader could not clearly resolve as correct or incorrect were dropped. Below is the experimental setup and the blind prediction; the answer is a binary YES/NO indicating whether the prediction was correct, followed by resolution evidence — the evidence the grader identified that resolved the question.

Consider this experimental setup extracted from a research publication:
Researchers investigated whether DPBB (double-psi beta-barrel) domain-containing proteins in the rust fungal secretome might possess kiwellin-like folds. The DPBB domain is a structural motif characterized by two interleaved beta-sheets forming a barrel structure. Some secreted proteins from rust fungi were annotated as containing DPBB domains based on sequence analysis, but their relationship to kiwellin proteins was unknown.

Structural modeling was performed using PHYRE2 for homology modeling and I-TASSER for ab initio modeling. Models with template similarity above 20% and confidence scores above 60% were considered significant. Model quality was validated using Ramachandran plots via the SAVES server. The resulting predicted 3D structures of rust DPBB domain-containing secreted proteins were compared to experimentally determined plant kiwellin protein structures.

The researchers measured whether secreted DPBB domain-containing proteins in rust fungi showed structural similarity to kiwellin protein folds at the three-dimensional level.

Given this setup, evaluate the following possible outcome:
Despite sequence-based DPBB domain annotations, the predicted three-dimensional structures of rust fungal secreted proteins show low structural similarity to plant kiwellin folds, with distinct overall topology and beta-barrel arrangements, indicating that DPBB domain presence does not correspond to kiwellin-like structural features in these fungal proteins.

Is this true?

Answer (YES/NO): NO